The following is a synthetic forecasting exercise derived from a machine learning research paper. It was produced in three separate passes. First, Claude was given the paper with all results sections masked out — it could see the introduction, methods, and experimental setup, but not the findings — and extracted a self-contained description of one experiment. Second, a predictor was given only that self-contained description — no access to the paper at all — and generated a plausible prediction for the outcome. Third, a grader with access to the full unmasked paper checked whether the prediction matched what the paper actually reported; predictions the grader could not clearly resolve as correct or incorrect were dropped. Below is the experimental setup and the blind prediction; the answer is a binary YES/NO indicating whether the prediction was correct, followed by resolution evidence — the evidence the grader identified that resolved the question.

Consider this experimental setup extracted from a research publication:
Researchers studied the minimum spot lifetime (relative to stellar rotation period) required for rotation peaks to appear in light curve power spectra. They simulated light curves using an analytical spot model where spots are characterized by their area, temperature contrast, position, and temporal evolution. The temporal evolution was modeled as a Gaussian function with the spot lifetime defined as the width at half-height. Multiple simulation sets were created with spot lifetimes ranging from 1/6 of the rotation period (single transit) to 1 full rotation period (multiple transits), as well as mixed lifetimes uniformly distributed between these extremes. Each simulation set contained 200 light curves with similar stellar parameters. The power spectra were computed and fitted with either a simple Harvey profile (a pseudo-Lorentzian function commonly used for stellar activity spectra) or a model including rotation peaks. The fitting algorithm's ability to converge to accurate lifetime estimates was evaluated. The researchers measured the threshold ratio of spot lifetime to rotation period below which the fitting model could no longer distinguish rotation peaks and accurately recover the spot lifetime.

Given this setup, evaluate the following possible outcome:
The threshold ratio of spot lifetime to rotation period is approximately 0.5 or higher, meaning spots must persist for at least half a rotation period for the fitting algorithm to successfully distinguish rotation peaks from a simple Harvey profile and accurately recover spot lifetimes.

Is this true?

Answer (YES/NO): NO